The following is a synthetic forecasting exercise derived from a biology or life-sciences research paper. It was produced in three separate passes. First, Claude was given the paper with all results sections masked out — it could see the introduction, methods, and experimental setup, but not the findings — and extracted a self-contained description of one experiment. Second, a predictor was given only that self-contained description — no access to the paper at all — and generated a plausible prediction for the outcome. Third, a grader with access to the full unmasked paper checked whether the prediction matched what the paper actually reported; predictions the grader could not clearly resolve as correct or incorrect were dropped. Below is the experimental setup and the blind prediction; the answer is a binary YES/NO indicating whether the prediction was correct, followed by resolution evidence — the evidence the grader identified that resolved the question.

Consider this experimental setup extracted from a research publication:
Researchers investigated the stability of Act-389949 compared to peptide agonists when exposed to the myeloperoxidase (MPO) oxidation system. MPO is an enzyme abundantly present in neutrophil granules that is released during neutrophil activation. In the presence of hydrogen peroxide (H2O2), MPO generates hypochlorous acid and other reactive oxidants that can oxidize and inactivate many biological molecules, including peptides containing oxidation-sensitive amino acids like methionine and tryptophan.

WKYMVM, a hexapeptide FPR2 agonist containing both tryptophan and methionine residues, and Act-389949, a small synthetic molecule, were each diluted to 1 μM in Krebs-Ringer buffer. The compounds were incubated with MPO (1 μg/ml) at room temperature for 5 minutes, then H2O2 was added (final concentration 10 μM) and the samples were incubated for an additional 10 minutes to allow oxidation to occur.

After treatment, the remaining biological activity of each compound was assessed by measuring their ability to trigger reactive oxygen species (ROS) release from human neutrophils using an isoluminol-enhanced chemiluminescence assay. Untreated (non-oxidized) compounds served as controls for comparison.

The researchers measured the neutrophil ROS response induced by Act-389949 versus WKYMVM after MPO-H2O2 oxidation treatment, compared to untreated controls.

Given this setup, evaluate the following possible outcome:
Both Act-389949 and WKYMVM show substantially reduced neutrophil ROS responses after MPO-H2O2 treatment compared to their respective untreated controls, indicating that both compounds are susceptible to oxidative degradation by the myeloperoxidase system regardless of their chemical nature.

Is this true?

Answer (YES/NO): NO